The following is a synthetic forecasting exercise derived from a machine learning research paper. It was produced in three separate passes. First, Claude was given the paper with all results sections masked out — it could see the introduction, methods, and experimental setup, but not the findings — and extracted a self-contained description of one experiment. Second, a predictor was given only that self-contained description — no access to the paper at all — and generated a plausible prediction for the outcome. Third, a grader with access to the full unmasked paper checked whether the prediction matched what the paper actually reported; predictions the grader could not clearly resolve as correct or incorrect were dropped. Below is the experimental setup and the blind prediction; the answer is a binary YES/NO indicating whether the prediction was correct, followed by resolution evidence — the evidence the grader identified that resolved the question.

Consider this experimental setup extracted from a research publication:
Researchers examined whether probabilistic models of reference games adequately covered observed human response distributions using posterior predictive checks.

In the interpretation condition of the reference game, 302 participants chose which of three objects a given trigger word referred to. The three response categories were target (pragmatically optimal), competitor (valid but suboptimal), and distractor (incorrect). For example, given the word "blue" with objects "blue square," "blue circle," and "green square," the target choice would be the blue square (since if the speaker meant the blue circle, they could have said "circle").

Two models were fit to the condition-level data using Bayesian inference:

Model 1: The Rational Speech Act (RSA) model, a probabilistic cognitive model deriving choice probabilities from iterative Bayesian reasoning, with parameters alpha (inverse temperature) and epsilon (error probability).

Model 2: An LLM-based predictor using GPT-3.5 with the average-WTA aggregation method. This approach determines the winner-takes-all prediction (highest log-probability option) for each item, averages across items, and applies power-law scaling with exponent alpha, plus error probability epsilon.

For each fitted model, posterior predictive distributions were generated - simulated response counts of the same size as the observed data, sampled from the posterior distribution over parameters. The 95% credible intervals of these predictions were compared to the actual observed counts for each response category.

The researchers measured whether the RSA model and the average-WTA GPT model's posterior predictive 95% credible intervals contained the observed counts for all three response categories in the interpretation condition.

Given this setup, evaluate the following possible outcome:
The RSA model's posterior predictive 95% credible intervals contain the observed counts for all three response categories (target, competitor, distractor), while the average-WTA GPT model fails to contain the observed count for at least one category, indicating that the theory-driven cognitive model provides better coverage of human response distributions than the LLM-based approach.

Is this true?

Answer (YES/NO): NO